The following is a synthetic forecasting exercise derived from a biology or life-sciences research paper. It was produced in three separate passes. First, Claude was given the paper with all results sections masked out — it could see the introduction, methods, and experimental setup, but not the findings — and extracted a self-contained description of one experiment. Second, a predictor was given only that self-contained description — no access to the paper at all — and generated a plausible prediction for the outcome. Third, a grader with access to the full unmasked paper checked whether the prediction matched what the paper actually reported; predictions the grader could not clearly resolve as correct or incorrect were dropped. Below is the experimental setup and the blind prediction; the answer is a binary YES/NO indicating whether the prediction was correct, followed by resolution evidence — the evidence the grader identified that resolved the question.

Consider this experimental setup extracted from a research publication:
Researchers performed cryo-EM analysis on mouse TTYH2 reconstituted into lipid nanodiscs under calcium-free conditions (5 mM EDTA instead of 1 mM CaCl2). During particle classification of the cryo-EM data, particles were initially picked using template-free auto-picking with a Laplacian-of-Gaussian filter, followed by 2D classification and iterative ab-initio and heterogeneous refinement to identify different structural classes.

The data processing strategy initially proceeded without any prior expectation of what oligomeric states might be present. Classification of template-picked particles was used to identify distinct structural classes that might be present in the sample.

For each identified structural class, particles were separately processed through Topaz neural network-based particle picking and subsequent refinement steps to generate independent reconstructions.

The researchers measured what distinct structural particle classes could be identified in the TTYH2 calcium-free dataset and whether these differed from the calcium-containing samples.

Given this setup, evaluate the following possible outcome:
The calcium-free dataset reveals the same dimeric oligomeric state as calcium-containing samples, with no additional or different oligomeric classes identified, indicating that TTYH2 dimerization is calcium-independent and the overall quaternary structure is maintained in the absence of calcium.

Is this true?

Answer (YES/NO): NO